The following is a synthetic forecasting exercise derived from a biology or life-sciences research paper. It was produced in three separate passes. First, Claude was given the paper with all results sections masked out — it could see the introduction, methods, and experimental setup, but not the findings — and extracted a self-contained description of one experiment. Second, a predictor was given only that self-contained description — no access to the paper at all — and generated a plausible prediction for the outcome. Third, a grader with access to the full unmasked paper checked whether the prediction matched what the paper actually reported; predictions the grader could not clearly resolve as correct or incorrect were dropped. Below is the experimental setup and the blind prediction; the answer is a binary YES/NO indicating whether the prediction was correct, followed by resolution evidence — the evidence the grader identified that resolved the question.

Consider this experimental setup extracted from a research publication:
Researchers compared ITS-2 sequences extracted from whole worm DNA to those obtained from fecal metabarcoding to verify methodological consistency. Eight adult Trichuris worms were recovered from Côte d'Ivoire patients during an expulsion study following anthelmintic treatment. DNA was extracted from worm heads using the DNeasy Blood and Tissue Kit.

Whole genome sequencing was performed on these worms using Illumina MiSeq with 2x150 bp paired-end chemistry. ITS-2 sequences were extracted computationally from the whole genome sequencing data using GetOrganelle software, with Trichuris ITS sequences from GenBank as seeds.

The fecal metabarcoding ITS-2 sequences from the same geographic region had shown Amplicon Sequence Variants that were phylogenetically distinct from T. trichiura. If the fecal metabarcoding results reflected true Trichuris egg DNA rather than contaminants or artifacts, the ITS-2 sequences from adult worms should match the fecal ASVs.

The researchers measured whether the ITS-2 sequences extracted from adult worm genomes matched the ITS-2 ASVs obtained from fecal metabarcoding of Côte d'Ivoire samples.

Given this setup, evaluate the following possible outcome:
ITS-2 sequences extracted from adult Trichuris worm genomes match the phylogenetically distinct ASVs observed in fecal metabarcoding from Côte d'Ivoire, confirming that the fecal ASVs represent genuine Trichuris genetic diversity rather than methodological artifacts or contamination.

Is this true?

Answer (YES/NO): YES